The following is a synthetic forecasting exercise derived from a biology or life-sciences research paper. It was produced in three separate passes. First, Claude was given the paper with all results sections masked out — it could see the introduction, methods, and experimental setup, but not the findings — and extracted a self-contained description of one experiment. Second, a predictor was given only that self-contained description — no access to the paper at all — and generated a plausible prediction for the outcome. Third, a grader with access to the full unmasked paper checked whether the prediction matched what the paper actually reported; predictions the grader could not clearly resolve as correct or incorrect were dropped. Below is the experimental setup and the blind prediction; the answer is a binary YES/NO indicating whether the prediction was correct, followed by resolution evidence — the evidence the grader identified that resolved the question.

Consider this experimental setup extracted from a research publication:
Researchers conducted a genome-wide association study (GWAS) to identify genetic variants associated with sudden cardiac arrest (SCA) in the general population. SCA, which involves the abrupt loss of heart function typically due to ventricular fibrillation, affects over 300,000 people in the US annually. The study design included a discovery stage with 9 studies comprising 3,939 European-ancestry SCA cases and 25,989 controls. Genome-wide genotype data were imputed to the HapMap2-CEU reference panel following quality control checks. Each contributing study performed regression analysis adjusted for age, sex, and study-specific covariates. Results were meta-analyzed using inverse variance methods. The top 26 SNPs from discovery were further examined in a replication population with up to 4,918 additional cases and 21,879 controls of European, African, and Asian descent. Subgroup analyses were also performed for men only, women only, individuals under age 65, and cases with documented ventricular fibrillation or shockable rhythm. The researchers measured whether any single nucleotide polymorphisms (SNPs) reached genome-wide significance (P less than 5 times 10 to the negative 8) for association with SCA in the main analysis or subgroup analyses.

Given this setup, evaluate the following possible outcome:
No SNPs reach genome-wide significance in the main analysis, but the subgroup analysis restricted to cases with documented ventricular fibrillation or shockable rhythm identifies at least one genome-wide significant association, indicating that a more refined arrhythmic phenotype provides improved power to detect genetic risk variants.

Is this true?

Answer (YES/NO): NO